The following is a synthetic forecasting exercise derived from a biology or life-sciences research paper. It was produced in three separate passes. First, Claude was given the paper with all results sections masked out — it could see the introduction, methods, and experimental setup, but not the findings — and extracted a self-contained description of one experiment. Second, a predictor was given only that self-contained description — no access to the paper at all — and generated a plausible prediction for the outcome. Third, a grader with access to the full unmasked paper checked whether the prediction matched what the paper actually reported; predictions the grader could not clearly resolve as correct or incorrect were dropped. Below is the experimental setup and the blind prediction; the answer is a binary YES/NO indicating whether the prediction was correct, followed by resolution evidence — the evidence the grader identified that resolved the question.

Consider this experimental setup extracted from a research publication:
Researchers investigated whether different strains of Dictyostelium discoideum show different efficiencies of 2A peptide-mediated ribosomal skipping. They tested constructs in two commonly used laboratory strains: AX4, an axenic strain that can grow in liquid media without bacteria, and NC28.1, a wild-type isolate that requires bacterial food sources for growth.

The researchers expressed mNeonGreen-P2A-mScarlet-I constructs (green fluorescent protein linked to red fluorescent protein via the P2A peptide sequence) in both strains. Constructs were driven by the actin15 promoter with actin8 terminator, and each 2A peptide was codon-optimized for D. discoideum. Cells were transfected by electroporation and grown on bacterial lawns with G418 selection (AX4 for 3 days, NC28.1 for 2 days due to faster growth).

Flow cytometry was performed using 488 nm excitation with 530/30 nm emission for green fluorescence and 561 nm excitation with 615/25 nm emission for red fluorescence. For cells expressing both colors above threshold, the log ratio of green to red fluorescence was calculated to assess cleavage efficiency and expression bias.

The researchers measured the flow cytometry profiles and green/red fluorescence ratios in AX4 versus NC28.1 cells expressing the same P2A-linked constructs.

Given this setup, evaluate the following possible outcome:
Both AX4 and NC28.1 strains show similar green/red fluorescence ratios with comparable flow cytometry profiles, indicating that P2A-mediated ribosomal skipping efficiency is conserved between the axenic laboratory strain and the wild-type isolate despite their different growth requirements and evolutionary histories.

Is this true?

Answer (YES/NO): NO